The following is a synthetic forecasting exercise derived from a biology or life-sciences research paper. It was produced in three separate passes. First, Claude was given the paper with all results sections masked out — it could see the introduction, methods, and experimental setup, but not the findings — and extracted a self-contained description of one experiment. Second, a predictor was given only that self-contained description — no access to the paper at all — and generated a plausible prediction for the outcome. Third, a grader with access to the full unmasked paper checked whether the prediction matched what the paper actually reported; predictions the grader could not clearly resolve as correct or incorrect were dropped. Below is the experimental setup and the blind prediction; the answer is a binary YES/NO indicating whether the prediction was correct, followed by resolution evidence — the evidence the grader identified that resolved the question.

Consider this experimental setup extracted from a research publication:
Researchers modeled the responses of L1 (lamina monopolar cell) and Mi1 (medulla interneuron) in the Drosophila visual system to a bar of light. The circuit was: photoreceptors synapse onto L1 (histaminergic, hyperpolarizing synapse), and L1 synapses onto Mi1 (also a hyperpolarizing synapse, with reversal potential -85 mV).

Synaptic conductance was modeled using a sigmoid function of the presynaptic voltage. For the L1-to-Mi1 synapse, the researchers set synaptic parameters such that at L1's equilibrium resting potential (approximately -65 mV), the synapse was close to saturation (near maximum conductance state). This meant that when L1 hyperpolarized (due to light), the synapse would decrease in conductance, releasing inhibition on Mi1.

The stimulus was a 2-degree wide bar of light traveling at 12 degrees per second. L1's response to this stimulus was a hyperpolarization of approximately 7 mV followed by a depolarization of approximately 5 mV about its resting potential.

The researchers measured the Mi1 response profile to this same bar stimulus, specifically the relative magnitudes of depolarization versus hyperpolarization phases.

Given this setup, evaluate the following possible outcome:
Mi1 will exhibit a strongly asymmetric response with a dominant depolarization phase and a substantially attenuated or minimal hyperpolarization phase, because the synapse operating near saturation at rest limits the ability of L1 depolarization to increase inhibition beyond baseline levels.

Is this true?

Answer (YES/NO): YES